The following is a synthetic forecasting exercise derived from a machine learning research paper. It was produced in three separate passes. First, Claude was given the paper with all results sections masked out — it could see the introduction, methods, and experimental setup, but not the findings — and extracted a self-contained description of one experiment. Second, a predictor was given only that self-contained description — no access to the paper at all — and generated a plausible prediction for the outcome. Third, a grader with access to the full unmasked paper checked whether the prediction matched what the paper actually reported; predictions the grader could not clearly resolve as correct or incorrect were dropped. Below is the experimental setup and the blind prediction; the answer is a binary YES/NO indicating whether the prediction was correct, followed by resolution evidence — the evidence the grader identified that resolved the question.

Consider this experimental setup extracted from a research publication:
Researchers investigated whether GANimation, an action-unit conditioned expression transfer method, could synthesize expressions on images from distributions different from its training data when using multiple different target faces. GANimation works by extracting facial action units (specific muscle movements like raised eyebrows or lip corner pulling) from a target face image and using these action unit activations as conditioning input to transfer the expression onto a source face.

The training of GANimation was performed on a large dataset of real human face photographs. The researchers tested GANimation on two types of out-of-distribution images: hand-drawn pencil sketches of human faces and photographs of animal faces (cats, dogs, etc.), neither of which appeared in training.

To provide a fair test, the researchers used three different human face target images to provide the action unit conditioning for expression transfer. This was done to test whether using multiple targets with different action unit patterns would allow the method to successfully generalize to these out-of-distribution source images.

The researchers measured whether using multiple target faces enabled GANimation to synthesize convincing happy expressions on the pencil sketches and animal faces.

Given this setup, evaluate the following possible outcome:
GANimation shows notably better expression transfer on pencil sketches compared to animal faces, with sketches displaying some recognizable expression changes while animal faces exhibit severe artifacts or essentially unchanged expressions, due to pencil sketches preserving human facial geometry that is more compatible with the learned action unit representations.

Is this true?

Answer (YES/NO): NO